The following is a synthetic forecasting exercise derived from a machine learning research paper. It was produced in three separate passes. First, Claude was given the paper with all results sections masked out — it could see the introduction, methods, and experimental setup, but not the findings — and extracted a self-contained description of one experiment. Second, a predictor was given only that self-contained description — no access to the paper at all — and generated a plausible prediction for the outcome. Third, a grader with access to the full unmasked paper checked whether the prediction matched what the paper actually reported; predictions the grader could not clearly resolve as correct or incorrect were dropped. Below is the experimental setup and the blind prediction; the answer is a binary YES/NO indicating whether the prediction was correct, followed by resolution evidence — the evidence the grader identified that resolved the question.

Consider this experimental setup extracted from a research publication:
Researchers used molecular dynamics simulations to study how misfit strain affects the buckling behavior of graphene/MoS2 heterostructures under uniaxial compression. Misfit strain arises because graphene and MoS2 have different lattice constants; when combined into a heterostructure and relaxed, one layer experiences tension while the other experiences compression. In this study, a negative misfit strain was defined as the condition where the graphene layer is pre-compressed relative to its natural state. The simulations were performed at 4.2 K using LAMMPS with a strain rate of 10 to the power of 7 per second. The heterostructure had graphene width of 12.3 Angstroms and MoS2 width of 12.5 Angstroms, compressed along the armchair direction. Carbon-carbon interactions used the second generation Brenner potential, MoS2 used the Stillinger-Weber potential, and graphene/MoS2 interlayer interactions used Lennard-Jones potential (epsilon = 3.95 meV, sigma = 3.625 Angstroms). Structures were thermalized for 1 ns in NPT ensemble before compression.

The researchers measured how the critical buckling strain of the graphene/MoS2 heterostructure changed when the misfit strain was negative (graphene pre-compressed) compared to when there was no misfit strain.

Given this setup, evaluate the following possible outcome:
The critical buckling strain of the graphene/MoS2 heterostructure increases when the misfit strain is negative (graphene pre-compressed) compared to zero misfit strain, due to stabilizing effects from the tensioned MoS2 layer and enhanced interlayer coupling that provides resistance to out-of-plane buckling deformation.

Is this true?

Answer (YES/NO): NO